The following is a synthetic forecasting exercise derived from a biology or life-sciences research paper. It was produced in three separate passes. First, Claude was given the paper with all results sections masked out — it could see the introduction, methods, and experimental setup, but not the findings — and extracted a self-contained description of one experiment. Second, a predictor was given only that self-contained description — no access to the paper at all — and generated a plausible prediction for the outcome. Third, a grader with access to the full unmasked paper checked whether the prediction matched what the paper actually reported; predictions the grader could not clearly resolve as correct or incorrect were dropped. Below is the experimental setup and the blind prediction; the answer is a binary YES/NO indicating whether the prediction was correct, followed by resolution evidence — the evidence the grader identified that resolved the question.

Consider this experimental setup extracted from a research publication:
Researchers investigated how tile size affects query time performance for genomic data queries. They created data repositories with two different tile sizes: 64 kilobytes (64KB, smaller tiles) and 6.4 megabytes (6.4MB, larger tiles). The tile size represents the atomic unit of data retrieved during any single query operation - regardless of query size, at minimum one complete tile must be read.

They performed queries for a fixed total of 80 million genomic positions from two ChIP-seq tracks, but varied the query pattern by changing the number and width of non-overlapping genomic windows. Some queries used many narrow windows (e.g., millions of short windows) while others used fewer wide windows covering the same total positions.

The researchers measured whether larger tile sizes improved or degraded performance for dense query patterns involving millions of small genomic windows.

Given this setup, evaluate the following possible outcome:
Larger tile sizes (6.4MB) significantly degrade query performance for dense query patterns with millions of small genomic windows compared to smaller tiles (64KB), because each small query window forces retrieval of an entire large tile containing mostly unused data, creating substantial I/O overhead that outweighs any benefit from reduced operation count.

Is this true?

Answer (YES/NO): NO